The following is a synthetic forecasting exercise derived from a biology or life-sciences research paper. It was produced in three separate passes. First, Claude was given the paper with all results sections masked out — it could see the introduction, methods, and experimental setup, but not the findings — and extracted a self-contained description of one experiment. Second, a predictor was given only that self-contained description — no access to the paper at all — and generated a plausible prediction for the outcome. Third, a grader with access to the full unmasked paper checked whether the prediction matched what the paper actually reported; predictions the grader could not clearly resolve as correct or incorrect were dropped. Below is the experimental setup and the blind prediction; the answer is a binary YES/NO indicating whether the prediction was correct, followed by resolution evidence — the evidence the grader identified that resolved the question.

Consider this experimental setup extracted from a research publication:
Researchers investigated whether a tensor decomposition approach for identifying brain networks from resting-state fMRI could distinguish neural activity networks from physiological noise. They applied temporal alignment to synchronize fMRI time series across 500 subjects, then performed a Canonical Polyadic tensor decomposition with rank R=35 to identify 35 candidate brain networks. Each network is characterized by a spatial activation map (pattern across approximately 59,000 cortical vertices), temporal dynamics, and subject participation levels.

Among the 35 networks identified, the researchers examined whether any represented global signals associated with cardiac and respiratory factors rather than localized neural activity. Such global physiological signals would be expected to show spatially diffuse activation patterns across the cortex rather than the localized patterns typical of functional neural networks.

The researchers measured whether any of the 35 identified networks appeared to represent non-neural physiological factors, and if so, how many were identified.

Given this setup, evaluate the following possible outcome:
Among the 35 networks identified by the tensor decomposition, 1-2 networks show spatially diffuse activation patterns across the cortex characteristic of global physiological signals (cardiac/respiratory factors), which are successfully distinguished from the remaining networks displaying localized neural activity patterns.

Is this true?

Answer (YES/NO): YES